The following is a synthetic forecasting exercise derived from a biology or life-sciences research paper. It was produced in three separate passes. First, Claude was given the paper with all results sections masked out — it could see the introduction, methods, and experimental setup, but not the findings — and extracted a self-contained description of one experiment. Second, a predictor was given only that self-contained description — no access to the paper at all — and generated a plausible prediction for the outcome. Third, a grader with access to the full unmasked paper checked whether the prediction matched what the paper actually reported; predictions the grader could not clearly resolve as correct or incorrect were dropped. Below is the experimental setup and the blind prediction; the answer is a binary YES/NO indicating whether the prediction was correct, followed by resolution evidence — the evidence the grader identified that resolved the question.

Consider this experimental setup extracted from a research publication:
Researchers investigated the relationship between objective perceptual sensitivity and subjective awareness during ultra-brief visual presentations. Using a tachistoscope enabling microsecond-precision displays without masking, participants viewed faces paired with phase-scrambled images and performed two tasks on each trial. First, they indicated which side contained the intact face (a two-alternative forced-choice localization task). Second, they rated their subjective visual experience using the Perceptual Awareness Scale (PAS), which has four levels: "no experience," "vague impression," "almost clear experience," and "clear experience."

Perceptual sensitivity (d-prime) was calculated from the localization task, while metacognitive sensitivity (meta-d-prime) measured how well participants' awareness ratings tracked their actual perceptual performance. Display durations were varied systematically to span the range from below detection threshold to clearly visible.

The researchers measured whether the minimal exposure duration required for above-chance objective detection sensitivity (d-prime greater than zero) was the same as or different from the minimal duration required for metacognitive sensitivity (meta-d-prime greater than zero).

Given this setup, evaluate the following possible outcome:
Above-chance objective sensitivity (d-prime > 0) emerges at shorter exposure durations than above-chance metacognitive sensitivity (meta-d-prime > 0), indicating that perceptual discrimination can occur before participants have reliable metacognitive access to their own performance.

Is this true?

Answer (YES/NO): NO